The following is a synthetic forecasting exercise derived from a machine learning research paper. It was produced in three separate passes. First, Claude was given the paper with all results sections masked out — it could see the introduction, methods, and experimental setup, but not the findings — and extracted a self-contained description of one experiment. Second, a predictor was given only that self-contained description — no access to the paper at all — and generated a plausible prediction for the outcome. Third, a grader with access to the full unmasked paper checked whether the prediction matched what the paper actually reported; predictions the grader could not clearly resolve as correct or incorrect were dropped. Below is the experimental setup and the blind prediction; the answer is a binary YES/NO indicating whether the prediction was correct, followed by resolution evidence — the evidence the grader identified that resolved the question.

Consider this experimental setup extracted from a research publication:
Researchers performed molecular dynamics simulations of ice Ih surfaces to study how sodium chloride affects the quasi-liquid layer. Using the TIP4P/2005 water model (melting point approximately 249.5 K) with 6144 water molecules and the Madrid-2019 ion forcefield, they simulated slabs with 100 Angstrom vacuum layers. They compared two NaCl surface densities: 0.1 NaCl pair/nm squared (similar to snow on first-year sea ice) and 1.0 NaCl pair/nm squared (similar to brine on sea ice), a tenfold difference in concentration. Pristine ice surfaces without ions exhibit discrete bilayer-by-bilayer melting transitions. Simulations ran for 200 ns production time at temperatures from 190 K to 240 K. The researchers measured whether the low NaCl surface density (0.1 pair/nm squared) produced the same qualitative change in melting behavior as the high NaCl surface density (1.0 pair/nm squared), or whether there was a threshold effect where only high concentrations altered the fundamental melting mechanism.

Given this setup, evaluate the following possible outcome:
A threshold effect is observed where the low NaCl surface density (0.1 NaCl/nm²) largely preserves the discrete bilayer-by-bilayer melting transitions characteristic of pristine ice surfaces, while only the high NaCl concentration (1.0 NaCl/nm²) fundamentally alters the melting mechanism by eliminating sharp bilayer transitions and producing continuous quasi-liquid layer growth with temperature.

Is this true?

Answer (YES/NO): YES